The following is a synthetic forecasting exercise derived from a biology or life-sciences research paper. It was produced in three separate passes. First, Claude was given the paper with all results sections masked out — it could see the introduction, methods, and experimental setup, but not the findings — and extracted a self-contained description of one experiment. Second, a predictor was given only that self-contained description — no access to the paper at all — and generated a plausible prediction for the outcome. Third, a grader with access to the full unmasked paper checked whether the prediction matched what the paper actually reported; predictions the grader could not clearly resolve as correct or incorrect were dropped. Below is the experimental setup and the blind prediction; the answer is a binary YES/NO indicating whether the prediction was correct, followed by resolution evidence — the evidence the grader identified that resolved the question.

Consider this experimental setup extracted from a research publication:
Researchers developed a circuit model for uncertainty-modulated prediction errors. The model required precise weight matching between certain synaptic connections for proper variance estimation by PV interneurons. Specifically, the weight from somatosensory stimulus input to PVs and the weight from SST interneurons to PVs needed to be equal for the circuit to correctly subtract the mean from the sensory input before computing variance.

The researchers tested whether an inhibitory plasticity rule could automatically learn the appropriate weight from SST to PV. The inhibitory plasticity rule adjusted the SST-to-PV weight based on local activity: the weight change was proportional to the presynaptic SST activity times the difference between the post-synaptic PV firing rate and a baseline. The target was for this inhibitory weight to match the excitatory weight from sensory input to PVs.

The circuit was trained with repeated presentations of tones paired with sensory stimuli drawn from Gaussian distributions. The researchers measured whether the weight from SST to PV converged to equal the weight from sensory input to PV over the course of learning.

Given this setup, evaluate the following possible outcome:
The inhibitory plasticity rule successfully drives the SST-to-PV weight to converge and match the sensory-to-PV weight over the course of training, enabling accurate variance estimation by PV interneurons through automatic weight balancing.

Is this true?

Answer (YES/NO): YES